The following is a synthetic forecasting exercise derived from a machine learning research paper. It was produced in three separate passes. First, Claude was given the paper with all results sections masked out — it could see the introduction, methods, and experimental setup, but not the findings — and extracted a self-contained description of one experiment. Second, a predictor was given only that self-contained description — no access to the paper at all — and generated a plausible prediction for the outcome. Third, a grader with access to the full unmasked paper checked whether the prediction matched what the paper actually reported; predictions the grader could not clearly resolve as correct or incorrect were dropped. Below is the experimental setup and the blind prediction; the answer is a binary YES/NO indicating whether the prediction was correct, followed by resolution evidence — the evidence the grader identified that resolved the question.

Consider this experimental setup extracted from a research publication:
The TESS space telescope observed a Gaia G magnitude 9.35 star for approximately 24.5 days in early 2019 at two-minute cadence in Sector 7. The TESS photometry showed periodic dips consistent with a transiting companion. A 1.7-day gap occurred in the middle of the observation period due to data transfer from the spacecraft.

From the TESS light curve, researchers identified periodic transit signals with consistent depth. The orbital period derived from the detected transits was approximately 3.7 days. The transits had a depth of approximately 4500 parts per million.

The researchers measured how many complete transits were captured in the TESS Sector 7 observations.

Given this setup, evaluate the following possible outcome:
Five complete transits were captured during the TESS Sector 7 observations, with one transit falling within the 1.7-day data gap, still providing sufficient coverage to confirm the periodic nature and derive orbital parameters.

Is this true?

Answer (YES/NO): NO